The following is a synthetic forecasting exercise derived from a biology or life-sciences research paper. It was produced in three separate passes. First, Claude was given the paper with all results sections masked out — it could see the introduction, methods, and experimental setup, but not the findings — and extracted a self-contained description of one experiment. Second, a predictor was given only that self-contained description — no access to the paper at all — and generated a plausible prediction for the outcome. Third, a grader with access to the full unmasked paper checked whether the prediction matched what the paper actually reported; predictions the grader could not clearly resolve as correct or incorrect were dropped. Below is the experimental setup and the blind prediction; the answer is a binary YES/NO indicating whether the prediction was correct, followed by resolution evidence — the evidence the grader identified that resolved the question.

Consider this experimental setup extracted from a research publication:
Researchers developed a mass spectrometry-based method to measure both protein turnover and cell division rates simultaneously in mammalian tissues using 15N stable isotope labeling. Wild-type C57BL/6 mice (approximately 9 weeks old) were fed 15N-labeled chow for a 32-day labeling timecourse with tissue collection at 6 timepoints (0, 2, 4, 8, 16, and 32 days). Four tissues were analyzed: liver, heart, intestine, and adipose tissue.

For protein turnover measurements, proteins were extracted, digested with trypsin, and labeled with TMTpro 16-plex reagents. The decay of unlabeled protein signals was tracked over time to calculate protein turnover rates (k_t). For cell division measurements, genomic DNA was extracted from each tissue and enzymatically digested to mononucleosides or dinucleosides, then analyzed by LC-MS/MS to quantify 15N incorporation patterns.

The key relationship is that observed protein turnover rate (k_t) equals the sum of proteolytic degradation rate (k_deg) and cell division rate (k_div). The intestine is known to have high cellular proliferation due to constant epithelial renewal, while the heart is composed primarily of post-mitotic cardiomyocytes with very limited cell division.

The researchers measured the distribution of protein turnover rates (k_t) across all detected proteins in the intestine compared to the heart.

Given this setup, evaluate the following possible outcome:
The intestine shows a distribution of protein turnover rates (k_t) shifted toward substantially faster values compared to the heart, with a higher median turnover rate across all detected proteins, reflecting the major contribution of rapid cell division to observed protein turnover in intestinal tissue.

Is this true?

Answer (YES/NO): YES